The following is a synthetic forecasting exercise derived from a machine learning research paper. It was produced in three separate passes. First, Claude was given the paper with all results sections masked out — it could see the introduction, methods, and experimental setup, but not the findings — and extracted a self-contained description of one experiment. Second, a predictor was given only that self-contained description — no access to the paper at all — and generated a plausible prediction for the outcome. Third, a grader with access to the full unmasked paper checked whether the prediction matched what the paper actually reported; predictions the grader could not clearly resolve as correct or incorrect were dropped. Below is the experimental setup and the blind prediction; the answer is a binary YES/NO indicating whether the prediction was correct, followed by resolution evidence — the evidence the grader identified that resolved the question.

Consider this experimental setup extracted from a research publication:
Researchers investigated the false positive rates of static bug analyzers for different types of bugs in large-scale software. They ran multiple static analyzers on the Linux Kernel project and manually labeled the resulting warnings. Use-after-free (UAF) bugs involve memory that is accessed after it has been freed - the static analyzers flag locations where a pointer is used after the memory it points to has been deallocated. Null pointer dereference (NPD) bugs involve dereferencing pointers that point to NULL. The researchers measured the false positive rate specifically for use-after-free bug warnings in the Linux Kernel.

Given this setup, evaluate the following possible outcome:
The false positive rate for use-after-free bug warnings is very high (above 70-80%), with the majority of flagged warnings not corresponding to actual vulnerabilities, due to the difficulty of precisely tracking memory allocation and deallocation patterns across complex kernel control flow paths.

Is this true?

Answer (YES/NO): YES